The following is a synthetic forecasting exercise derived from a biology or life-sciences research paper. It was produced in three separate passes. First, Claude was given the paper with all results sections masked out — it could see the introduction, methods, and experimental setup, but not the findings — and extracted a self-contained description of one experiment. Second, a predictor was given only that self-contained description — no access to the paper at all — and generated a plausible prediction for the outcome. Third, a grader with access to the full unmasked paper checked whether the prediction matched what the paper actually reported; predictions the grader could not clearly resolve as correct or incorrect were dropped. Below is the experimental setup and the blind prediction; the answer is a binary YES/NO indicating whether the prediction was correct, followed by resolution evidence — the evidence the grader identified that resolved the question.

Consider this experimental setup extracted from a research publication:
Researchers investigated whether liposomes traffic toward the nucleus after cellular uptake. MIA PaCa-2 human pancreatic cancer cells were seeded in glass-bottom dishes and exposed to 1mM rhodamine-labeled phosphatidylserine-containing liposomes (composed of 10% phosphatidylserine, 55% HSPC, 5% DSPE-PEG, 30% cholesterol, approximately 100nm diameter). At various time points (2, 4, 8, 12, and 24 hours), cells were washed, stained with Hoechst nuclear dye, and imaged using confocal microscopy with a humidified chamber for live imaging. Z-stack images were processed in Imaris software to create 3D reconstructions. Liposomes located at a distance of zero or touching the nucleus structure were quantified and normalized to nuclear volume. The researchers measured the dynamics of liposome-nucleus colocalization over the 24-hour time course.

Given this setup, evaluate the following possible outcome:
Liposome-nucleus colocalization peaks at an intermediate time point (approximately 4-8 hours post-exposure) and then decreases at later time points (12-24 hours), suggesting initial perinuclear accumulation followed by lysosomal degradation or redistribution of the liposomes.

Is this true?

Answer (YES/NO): NO